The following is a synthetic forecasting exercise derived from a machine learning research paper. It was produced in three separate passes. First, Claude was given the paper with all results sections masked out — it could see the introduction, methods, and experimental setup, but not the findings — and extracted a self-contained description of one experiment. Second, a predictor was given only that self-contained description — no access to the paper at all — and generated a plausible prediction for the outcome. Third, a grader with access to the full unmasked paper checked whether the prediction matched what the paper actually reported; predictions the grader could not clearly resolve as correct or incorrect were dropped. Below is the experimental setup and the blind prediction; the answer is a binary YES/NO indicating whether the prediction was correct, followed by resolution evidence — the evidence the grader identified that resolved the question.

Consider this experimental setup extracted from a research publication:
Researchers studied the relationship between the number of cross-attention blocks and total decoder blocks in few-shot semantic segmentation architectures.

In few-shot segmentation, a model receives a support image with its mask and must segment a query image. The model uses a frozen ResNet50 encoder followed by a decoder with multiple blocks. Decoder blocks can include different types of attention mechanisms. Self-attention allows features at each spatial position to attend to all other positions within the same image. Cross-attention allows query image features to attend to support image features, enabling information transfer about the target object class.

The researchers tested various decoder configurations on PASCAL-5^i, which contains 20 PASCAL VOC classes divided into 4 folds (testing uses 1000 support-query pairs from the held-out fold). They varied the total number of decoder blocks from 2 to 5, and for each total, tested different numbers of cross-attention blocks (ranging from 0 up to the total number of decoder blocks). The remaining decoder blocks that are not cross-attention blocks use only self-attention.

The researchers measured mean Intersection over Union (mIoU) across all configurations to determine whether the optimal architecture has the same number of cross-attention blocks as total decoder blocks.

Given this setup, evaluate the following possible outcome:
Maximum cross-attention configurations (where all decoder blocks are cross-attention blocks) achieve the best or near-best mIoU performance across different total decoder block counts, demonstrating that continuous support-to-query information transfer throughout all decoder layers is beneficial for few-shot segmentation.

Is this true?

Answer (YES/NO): NO